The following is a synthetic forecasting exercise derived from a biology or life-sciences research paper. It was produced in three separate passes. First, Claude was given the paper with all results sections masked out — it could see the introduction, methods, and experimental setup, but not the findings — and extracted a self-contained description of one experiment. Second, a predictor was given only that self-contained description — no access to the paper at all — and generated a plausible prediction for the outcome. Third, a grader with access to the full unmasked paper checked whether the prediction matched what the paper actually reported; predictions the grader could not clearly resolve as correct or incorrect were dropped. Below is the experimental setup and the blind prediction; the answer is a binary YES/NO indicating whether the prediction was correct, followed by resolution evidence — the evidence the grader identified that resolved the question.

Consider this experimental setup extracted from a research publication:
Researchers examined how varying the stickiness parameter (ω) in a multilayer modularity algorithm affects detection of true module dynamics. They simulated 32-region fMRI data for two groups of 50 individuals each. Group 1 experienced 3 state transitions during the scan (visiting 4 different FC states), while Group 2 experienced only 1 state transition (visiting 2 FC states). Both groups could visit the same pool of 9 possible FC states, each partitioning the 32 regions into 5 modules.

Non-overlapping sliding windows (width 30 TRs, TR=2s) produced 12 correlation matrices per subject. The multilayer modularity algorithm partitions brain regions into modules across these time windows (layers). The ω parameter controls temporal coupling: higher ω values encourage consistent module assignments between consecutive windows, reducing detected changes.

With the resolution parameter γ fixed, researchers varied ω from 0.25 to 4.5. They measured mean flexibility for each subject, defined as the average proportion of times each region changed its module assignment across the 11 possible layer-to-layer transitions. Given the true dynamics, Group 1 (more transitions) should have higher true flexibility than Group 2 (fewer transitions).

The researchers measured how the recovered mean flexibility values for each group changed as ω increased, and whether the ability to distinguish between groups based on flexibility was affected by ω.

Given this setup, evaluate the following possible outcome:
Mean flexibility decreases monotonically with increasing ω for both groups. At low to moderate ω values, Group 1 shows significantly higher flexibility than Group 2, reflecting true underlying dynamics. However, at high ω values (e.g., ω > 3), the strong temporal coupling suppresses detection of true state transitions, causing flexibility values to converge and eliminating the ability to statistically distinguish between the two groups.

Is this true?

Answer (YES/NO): NO